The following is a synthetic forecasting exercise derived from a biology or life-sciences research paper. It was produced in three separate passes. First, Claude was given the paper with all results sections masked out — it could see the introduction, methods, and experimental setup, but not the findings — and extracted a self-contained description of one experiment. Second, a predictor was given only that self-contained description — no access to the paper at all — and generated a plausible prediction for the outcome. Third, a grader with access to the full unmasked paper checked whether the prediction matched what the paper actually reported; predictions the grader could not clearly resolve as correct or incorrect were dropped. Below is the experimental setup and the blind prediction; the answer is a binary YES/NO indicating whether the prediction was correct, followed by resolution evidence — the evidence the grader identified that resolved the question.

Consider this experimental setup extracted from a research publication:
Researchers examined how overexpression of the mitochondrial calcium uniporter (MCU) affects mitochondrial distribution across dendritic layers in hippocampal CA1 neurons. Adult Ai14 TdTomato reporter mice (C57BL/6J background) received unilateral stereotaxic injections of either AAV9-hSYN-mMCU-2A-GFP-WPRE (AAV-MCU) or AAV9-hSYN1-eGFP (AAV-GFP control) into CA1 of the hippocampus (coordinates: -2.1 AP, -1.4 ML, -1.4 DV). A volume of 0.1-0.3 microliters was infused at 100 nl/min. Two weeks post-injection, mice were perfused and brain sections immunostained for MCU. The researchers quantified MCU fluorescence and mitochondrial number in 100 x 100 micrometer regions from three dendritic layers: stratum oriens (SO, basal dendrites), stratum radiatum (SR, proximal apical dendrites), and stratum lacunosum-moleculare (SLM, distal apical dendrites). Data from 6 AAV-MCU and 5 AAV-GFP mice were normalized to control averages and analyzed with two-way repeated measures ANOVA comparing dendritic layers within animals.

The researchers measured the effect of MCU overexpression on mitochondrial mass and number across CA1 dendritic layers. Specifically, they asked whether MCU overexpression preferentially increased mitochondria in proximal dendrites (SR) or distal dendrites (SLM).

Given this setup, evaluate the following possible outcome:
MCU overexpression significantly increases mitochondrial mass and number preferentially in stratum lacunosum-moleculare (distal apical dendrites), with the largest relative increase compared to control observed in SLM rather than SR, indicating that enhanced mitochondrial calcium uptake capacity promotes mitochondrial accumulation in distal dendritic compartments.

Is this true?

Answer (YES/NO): NO